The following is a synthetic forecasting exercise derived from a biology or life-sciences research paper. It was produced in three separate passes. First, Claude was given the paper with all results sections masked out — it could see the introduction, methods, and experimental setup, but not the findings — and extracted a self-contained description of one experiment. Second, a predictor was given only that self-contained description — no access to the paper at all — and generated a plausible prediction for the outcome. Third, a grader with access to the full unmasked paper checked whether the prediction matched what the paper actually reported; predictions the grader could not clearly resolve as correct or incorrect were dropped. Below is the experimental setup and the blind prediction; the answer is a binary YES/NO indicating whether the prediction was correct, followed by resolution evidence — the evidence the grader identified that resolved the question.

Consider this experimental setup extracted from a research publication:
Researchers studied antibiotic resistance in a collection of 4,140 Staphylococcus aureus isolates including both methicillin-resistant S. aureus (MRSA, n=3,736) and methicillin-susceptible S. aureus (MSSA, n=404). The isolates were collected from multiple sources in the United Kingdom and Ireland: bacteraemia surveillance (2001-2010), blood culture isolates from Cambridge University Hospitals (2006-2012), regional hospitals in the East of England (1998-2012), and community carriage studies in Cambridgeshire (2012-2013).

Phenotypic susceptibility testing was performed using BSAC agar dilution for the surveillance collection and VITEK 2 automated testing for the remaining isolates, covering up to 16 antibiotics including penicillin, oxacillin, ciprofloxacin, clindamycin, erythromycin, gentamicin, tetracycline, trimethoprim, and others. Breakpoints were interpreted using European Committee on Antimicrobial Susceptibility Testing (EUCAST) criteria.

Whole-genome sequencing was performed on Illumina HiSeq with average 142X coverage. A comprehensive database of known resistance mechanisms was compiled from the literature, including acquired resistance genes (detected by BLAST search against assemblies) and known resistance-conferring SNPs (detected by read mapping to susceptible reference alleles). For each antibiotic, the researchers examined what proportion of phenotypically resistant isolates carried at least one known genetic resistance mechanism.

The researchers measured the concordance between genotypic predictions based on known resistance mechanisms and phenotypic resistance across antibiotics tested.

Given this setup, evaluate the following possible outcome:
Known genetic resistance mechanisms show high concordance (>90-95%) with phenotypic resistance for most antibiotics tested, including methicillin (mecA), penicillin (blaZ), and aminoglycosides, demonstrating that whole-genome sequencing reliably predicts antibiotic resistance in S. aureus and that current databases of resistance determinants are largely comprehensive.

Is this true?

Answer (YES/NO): YES